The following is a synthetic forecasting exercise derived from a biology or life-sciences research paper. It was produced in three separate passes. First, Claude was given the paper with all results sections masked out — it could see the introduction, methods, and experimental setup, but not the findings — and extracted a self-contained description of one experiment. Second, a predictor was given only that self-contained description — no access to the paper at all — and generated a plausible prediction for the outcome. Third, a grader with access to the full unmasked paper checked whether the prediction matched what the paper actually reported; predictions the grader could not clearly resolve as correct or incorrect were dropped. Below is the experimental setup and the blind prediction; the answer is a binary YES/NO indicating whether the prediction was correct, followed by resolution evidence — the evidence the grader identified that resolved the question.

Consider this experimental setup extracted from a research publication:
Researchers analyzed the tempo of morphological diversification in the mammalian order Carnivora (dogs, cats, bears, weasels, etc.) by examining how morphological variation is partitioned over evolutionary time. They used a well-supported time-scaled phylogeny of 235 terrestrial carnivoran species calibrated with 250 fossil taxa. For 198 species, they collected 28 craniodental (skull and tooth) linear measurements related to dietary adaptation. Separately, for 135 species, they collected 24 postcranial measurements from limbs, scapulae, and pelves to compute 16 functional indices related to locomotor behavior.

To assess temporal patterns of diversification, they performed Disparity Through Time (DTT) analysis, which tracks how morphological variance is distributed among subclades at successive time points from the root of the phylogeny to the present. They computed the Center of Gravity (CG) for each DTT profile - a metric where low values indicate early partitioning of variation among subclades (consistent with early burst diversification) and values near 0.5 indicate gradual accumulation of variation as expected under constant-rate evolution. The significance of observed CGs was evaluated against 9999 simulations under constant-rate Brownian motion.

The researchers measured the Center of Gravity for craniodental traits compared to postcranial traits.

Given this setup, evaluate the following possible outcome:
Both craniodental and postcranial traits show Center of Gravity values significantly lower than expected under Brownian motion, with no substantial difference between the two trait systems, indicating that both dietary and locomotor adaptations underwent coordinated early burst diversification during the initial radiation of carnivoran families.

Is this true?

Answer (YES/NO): NO